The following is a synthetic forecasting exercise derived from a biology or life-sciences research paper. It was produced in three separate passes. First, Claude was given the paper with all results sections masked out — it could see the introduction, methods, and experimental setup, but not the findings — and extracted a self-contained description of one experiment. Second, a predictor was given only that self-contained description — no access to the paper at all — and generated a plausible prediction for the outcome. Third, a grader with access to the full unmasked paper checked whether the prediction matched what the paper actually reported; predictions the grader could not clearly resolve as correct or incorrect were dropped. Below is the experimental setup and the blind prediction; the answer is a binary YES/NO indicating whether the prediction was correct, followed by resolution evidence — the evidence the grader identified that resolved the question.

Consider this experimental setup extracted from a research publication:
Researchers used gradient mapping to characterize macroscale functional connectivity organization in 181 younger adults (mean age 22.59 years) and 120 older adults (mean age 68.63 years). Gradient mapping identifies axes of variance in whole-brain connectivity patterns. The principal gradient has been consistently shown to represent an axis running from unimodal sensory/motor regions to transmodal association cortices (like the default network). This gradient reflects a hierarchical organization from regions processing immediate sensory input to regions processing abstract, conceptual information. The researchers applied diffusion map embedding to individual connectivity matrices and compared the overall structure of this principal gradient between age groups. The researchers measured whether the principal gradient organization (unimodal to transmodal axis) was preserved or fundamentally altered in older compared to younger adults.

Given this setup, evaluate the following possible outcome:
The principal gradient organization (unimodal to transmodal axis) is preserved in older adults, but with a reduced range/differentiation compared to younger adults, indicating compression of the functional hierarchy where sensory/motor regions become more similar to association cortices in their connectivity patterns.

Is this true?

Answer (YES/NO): NO